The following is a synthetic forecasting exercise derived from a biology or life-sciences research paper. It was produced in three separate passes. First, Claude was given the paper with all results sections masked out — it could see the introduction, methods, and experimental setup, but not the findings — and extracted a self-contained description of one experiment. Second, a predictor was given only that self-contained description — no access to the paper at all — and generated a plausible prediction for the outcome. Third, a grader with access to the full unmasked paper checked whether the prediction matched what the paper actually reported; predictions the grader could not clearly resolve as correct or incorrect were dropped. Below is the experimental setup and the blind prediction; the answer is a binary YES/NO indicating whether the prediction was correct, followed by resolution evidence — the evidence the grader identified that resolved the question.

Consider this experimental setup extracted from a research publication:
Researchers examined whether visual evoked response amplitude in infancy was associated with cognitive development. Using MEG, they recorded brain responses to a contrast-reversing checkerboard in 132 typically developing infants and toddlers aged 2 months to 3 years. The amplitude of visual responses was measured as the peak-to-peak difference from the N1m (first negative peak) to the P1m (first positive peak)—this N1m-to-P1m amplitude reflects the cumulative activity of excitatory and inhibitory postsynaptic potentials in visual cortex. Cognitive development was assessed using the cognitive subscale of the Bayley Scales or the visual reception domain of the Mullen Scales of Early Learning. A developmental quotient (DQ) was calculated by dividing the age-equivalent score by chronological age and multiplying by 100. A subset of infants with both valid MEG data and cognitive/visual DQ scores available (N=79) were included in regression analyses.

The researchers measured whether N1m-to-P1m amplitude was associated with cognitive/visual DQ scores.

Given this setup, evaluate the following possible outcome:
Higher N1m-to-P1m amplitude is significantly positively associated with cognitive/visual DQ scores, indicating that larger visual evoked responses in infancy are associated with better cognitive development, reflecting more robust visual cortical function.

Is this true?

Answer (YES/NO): NO